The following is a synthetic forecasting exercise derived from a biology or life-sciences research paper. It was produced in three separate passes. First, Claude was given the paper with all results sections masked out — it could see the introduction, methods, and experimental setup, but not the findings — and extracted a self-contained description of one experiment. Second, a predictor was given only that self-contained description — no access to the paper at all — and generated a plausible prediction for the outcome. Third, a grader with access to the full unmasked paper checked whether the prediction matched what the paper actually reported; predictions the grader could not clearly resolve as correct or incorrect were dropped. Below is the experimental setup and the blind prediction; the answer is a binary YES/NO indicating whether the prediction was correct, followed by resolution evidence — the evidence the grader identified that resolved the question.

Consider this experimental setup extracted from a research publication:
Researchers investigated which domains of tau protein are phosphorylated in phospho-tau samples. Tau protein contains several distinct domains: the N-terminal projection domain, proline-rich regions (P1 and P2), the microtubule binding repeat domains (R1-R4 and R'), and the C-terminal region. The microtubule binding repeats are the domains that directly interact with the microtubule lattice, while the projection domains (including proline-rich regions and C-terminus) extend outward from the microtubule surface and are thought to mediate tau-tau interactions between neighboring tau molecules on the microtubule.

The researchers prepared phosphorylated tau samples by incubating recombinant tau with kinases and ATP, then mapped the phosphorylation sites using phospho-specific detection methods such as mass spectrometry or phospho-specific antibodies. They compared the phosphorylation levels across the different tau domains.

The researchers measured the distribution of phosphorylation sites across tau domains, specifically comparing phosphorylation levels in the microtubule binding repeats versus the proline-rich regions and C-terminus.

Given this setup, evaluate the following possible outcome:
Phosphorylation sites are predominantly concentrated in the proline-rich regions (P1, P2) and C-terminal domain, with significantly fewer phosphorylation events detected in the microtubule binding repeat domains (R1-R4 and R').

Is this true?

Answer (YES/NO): YES